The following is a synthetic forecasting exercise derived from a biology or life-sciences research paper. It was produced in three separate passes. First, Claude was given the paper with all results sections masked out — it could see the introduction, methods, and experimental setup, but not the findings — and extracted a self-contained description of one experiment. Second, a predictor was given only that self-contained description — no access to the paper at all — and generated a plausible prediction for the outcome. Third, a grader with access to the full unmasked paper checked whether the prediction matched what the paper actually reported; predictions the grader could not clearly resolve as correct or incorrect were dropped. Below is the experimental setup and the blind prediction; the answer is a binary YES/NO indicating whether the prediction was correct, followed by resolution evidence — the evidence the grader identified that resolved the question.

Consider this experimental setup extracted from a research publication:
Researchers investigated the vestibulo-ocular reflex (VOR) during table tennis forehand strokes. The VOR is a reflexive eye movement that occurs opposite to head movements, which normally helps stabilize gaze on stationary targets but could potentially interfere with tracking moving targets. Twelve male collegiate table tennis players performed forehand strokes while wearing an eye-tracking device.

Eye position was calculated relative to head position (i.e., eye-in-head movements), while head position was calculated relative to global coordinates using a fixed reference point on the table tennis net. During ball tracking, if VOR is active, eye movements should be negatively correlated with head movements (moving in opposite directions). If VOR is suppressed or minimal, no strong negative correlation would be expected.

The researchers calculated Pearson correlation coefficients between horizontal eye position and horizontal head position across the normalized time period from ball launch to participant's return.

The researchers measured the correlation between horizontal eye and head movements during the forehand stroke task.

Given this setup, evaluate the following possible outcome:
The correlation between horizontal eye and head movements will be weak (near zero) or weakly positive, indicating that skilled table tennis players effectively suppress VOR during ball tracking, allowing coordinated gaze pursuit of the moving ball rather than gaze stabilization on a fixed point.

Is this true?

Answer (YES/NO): NO